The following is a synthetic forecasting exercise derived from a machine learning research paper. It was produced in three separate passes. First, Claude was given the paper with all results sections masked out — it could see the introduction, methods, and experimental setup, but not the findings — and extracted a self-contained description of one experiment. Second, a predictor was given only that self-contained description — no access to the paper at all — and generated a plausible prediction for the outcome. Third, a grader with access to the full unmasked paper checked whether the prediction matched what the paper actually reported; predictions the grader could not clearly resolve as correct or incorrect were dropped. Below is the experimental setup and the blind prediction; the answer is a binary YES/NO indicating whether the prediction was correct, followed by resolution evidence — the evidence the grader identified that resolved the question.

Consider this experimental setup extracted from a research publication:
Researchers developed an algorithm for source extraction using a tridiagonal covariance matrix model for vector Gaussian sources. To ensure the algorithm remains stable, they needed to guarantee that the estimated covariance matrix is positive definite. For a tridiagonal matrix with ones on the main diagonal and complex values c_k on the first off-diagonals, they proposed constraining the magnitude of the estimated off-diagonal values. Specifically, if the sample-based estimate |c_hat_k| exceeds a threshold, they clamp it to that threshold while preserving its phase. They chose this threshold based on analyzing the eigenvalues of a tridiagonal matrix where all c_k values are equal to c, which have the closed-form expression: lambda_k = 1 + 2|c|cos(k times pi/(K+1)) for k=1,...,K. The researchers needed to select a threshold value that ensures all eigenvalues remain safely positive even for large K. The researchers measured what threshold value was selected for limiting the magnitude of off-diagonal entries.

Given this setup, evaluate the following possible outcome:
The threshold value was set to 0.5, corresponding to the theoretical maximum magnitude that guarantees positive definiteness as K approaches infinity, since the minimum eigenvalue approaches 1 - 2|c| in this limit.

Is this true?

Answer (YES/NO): NO